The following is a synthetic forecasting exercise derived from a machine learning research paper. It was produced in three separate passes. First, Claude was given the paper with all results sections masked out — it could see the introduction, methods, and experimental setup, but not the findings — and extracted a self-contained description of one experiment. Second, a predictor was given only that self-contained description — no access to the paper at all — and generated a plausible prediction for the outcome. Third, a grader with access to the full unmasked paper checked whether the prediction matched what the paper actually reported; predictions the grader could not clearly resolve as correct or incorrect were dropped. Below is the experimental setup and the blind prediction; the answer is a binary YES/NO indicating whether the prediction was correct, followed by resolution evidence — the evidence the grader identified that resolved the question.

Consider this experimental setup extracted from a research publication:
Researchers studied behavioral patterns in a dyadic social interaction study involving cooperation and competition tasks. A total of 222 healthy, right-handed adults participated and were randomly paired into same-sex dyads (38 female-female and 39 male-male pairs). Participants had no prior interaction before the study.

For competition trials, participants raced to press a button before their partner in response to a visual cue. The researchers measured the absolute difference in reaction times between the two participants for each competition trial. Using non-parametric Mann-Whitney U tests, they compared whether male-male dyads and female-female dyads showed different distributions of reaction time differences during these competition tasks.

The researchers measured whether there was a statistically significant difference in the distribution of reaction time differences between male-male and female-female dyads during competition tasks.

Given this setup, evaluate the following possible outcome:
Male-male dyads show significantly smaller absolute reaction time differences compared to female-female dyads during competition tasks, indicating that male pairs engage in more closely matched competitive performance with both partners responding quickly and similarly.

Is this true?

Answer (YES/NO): NO